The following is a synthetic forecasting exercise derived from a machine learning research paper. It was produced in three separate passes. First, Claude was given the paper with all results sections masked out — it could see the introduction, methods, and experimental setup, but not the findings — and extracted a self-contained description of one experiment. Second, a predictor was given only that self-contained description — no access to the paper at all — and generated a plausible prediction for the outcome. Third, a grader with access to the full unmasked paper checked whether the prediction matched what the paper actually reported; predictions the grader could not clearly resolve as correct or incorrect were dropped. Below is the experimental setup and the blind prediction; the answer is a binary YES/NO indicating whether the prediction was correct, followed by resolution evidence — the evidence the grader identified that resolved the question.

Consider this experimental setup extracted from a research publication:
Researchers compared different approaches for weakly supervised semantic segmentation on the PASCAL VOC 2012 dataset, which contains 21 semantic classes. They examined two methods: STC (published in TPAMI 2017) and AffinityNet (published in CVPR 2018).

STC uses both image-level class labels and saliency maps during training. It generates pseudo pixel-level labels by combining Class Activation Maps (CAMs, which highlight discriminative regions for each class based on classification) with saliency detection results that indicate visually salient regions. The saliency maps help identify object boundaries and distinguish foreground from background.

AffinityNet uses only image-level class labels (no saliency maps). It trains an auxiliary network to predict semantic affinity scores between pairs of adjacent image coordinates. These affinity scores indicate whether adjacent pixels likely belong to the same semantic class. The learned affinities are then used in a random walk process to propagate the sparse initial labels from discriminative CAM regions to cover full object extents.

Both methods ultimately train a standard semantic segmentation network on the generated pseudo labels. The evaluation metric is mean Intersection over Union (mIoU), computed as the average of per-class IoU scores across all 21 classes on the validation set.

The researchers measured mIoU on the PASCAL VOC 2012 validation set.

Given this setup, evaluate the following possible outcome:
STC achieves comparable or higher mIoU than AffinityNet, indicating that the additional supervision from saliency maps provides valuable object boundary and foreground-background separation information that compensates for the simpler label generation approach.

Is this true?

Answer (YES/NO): NO